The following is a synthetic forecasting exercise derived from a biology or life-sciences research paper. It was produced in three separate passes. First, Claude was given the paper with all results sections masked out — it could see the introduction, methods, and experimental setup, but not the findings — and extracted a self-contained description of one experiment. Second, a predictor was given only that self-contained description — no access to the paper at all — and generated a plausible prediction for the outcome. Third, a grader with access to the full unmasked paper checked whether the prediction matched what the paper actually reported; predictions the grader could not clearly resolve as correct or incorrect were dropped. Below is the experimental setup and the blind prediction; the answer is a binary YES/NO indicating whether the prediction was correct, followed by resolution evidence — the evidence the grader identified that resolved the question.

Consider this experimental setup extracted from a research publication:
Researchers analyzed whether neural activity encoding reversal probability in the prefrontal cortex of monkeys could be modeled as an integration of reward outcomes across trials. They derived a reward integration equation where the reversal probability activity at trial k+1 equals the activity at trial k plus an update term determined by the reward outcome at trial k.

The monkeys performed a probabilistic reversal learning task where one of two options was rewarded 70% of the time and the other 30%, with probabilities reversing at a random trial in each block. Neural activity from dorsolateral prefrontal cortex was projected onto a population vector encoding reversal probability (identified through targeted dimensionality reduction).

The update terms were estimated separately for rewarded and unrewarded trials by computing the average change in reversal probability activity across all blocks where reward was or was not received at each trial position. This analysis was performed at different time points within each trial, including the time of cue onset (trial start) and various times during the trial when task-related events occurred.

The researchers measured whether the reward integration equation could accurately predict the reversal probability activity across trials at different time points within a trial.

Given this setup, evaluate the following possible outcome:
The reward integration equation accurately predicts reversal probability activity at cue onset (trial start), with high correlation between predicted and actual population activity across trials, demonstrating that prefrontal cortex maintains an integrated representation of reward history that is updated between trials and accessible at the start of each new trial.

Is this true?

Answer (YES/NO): YES